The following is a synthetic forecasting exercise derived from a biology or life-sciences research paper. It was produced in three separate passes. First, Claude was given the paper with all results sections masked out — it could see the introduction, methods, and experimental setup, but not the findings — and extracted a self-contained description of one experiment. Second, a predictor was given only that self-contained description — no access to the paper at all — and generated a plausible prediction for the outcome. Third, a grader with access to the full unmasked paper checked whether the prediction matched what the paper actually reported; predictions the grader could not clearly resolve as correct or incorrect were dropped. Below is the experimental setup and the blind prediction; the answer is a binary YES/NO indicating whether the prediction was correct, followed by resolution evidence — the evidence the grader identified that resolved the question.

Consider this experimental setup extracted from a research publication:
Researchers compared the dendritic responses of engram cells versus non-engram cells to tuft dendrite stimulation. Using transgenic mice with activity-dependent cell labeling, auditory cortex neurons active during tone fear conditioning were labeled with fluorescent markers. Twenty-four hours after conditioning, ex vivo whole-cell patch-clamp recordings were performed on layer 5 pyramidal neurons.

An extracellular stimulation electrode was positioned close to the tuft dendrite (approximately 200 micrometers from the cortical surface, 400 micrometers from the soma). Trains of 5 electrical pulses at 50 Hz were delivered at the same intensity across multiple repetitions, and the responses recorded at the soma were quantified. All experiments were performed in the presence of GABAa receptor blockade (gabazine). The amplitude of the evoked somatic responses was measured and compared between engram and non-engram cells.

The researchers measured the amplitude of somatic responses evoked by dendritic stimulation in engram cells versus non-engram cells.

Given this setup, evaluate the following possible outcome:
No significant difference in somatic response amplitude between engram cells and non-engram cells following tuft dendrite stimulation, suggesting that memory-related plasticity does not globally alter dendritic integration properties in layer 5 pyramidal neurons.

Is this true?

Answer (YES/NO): YES